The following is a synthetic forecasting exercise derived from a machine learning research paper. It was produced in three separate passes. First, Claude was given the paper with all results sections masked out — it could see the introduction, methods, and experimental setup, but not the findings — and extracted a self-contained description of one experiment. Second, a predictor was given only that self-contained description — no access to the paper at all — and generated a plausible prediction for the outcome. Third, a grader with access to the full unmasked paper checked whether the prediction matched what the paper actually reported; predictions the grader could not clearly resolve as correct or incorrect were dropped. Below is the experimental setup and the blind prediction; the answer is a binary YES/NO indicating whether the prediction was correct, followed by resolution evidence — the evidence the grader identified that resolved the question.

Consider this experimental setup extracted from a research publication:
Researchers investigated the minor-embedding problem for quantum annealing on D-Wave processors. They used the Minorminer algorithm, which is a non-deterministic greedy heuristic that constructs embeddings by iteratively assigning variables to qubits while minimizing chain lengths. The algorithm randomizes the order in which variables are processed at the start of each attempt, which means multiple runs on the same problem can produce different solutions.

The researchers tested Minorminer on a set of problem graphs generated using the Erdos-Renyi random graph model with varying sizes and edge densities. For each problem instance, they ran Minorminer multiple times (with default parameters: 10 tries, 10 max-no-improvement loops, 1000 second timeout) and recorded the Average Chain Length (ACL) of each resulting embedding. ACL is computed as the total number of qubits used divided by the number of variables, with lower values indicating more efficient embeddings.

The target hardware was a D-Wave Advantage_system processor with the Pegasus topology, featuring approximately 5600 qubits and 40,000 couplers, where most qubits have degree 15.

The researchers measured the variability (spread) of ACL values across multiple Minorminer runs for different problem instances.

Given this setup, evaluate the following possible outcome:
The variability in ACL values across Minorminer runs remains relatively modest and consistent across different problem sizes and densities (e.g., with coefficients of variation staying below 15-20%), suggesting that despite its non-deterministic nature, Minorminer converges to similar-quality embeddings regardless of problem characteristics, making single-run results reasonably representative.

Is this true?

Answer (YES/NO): NO